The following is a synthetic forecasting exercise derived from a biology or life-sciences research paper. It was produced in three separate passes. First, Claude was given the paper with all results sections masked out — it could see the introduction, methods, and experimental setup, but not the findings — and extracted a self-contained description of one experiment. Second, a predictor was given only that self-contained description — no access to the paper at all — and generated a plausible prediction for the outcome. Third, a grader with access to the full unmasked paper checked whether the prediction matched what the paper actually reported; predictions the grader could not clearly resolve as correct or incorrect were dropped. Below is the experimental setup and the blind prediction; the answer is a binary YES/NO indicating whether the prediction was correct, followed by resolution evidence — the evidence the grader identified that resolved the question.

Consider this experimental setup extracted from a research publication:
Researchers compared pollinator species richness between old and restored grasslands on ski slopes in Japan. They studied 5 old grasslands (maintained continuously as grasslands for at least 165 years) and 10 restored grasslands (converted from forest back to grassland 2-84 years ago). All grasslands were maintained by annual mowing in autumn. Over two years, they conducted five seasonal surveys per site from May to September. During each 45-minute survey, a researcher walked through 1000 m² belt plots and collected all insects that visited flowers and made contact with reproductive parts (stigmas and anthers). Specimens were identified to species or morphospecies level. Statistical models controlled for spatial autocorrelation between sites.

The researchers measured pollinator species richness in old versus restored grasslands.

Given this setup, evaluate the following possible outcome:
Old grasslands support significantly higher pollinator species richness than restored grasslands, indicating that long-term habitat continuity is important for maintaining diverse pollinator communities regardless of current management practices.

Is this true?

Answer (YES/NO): NO